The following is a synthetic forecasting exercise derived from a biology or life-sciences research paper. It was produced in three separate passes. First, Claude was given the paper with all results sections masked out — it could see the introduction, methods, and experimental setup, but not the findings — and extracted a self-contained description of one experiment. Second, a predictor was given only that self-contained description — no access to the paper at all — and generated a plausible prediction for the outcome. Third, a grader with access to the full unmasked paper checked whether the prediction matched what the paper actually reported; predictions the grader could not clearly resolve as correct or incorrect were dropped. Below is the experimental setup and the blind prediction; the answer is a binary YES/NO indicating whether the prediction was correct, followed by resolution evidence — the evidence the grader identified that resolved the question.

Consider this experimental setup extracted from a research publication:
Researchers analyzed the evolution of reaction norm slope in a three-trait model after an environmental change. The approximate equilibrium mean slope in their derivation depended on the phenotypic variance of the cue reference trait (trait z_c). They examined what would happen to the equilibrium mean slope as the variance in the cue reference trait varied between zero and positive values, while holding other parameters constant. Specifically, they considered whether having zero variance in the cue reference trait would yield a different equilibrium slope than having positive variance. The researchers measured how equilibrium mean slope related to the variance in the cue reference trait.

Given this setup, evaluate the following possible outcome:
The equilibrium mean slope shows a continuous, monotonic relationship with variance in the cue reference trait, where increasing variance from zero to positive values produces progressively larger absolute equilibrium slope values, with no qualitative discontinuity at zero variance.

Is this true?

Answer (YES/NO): NO